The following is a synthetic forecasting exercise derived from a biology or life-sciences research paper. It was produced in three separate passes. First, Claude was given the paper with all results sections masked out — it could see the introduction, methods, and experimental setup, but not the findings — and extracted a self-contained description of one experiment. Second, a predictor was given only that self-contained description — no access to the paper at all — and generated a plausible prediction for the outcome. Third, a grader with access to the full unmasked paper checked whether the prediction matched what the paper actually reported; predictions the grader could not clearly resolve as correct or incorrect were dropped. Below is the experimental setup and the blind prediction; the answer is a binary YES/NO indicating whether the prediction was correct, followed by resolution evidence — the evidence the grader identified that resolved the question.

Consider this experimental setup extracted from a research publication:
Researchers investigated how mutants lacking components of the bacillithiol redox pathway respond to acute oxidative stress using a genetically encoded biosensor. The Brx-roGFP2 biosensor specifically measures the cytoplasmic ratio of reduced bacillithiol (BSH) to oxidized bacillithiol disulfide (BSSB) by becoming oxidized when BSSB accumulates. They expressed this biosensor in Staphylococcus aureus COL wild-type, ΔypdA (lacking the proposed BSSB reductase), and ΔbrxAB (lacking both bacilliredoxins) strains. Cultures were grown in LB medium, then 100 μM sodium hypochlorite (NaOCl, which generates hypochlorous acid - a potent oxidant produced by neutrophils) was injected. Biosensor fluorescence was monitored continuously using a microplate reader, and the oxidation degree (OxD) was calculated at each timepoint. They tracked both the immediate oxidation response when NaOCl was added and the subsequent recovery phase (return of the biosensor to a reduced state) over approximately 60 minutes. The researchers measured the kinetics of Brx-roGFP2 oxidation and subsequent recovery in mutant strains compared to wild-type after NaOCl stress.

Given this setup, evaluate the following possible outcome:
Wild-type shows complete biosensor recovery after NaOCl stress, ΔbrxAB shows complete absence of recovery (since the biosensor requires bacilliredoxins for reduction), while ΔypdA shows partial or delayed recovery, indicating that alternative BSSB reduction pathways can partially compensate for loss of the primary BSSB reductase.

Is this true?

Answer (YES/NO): NO